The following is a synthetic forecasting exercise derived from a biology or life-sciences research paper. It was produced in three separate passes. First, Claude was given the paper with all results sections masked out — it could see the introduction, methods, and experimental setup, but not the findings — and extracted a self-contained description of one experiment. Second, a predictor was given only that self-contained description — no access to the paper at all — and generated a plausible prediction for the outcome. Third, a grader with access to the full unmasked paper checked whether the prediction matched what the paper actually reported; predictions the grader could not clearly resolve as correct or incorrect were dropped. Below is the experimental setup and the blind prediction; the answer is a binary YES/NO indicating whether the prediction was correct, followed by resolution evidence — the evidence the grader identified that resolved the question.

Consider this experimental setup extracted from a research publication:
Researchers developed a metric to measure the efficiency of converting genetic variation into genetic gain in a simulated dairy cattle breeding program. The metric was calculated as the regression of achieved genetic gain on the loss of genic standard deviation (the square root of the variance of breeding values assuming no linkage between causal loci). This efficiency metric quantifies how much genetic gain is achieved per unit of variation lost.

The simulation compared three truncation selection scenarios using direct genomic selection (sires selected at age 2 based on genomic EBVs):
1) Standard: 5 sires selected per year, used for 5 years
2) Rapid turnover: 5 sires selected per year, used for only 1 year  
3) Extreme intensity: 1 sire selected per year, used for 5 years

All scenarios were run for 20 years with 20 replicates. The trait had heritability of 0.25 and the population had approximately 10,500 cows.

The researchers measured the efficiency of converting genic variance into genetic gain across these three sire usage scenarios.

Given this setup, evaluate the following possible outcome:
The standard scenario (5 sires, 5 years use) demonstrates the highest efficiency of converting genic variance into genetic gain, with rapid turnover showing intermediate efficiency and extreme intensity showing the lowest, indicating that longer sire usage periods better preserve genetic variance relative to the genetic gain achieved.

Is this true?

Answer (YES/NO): NO